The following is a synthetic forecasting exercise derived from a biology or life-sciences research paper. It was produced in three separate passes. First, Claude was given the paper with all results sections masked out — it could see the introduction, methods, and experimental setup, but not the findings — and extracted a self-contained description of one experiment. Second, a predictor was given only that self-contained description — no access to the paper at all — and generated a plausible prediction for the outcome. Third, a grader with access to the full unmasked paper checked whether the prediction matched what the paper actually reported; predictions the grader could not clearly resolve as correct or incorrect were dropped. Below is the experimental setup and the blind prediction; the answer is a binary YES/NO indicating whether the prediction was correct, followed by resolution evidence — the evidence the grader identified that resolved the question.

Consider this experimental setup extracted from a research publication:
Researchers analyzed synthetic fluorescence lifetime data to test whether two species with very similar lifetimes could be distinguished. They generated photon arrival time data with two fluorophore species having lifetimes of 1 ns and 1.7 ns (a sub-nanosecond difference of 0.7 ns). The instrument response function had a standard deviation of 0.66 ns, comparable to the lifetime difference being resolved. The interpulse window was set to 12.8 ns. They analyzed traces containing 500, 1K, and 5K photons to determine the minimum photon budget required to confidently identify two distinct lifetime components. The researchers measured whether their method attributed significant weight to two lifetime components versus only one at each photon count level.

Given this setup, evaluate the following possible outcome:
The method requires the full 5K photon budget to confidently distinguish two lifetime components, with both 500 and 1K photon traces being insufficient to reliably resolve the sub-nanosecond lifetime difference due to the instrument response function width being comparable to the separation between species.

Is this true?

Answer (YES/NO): NO